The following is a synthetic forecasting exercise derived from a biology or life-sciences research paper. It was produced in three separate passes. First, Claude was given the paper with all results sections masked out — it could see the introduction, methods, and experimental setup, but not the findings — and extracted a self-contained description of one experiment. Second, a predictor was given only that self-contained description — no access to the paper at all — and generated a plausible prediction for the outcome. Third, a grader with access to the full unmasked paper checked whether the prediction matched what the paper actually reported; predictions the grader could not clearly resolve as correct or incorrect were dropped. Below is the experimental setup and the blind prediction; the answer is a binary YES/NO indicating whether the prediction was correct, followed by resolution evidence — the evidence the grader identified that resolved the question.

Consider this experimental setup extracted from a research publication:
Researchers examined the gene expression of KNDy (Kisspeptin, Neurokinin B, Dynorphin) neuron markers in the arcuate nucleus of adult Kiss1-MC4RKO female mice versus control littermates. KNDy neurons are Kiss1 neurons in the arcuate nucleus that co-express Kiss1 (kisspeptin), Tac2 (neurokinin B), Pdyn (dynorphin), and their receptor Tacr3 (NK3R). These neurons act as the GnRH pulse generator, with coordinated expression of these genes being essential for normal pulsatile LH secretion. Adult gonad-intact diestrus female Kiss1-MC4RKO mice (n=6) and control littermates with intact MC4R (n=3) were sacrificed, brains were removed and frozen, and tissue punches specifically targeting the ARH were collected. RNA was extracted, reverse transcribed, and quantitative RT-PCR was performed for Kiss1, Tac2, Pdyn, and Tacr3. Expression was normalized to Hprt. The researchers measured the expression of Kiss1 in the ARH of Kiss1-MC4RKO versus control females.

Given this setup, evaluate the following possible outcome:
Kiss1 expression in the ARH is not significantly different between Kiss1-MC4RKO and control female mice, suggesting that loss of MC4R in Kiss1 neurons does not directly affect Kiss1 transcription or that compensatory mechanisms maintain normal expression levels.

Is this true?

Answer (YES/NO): YES